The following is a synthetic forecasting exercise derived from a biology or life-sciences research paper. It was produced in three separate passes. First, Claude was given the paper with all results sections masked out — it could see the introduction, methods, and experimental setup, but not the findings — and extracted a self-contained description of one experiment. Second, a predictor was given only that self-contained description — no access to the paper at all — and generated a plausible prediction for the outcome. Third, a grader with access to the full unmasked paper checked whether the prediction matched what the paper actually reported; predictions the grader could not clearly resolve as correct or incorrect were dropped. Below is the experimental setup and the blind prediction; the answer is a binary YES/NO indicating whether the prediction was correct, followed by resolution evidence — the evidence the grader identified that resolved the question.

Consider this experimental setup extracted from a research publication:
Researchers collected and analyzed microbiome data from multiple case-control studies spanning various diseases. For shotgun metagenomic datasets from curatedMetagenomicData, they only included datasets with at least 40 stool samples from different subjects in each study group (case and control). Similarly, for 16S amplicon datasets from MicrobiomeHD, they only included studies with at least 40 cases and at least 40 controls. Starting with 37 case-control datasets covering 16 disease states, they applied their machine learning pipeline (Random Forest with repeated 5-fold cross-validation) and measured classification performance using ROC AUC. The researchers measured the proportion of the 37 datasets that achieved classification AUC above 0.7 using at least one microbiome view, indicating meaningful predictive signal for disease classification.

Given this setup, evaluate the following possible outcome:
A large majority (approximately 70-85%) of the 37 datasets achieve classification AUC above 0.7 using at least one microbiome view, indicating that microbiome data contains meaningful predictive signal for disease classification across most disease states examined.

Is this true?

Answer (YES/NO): YES